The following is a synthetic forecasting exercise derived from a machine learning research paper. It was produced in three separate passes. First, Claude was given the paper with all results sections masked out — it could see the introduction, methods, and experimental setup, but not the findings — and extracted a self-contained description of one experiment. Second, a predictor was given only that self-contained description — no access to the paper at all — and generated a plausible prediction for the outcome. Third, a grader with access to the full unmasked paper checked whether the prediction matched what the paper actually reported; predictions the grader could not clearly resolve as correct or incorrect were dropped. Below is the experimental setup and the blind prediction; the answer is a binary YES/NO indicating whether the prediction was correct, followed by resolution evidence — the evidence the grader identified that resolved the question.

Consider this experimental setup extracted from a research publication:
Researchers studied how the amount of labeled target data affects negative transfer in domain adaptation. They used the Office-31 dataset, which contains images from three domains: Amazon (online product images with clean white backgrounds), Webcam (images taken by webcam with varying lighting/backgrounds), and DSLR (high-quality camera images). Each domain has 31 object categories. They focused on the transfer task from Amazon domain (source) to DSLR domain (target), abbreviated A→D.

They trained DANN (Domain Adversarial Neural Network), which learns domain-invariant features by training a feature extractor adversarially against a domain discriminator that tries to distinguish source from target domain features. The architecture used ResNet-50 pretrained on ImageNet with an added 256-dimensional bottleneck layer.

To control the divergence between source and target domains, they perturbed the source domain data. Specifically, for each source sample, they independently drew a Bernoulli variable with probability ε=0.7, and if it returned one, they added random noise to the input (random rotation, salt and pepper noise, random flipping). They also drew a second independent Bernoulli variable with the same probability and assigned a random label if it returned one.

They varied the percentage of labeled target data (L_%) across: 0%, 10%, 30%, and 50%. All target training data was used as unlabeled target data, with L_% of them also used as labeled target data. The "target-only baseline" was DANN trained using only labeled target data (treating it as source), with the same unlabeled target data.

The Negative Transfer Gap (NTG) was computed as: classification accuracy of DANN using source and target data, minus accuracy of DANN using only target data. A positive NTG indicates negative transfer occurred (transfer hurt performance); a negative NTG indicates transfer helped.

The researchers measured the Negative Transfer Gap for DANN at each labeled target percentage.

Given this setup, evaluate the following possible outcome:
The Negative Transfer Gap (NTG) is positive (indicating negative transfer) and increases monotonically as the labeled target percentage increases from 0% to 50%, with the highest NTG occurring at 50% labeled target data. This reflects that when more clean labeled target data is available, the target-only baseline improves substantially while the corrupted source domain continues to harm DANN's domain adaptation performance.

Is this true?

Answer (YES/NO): NO